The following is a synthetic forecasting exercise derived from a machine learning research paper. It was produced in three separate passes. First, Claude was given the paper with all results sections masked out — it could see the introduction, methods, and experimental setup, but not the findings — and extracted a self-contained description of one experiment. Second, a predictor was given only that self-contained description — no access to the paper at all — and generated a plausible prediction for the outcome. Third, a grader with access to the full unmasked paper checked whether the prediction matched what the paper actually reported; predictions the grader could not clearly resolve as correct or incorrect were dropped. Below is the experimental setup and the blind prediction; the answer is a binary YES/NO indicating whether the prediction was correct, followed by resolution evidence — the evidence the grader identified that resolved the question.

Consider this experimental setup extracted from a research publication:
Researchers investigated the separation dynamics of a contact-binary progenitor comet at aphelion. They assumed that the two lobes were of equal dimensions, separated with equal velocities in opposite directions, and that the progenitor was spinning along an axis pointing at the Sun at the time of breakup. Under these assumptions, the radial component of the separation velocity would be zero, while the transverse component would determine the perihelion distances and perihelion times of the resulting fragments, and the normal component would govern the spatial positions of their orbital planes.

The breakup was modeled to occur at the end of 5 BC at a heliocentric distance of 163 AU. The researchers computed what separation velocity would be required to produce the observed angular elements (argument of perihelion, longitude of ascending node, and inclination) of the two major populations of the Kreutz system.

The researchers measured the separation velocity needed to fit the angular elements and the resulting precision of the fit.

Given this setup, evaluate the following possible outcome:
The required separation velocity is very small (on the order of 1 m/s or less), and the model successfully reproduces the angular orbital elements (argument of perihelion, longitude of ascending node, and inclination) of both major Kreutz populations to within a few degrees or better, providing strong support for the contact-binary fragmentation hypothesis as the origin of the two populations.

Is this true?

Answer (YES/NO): NO